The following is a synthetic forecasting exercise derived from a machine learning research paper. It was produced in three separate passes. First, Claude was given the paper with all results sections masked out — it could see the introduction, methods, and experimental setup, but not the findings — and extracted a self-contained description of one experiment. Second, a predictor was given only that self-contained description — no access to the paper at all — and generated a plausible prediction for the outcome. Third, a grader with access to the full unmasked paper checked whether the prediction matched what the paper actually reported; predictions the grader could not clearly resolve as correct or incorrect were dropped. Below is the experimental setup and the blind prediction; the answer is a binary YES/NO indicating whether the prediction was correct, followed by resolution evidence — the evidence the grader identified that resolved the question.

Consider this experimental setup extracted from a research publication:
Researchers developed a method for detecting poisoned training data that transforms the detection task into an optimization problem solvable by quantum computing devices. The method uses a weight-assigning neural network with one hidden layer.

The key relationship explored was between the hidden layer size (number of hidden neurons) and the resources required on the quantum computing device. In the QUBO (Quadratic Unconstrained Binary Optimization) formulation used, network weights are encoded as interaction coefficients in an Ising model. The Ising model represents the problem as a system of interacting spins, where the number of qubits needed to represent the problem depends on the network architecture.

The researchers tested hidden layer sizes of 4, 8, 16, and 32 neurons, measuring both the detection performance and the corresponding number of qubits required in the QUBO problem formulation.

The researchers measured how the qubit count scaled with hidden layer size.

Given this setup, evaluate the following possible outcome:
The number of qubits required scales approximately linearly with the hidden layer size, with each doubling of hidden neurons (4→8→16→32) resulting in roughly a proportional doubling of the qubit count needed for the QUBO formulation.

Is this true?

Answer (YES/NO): YES